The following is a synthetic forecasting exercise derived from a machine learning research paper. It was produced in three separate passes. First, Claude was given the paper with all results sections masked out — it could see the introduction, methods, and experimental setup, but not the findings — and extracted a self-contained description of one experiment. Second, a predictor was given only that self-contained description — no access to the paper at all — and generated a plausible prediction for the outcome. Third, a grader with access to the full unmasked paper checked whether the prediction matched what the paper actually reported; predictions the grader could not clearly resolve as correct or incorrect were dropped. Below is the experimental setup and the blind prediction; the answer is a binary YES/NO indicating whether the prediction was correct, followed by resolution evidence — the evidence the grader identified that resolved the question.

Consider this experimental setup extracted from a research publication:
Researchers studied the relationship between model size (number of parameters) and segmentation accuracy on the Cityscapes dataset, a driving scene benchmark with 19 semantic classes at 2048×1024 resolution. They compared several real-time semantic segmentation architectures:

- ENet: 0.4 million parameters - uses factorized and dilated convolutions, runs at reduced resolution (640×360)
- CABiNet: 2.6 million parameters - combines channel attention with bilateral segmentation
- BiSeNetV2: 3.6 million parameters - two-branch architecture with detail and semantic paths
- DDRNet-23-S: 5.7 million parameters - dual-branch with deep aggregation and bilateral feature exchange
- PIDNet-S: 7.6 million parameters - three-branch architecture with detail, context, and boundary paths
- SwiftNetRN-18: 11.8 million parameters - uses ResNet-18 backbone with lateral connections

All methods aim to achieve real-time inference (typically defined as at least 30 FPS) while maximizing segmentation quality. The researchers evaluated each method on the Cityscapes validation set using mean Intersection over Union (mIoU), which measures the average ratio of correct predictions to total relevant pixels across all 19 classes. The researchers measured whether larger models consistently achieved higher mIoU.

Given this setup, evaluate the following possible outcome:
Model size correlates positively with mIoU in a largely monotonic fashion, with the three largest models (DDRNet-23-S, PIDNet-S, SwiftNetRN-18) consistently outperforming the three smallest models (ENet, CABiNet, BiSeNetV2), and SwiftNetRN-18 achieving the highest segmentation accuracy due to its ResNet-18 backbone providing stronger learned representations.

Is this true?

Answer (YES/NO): NO